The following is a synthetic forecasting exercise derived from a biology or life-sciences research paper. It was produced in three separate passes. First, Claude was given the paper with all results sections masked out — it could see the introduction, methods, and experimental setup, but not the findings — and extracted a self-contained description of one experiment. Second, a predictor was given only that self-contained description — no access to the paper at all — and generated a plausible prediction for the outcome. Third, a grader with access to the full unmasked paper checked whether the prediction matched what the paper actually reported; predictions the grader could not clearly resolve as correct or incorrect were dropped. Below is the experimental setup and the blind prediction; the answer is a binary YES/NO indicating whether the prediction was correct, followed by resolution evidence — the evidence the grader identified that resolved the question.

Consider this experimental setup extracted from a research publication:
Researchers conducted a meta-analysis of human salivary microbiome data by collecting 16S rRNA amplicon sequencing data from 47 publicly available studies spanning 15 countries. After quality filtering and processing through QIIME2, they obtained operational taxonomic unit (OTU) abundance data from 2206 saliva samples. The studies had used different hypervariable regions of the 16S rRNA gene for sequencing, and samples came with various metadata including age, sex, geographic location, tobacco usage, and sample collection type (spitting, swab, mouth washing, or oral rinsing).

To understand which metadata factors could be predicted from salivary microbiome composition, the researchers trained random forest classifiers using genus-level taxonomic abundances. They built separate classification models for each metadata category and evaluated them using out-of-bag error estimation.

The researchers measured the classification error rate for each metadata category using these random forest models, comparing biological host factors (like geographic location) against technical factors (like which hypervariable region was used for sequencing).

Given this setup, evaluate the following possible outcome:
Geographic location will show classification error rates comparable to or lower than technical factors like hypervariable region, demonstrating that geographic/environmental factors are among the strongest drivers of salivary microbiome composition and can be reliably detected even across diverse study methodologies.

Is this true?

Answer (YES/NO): NO